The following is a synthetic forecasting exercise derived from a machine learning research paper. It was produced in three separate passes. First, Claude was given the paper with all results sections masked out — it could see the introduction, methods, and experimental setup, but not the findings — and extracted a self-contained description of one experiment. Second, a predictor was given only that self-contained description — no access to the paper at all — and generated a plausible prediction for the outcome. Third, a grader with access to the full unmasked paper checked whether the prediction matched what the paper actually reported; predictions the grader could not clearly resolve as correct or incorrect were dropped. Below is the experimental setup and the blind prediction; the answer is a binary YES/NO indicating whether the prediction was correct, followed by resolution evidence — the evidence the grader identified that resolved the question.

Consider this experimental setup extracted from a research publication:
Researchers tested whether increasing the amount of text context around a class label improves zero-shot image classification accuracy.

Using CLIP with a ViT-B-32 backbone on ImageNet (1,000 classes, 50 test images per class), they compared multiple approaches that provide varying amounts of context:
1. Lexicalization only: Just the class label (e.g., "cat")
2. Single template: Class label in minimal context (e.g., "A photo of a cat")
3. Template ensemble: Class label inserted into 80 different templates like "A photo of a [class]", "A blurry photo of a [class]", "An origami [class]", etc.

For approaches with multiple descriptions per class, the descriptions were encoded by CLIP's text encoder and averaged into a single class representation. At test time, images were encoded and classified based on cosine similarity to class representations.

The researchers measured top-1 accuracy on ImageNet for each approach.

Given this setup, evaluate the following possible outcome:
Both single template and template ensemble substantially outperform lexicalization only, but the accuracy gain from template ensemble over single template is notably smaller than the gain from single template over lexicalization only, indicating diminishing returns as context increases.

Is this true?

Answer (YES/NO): NO